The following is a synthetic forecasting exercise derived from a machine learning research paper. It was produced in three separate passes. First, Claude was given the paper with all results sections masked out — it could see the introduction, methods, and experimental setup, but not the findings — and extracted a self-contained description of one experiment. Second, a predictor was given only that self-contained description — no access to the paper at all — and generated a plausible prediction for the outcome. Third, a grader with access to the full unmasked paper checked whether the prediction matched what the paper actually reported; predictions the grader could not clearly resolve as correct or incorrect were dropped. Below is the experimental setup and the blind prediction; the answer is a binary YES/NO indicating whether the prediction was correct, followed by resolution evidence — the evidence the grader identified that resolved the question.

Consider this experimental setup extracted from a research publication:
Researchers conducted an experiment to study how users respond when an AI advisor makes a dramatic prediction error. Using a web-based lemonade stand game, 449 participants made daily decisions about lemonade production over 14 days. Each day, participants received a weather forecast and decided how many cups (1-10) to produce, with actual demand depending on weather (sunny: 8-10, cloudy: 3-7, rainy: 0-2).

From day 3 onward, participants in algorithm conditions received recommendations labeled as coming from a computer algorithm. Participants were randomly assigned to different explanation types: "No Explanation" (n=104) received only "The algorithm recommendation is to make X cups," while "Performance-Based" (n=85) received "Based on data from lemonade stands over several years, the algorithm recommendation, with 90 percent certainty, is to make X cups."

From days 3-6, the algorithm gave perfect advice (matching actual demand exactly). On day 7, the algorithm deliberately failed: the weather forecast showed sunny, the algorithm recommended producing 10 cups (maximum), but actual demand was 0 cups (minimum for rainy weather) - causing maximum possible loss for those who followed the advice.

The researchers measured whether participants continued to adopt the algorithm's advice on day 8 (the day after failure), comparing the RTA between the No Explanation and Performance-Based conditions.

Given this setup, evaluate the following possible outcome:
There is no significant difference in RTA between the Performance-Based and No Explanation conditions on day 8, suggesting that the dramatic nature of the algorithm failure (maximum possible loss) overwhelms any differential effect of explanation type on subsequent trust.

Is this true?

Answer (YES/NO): NO